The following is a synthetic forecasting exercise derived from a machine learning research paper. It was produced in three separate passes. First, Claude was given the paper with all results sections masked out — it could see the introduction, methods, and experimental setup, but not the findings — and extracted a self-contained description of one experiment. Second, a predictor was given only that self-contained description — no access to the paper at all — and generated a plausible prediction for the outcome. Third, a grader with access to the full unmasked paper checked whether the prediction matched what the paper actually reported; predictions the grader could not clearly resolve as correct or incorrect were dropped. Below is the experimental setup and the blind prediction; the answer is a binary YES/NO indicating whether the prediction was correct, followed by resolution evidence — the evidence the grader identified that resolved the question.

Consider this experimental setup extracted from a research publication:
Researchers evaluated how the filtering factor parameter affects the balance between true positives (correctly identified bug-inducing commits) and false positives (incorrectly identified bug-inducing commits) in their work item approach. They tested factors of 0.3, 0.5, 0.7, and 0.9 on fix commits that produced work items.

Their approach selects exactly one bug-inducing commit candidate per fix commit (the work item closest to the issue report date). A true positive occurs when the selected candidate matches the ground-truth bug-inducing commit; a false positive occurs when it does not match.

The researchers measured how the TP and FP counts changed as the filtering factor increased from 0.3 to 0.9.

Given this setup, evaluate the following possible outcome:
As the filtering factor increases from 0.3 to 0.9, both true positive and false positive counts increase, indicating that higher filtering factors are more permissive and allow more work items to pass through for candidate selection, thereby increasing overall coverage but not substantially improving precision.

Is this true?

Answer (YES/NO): NO